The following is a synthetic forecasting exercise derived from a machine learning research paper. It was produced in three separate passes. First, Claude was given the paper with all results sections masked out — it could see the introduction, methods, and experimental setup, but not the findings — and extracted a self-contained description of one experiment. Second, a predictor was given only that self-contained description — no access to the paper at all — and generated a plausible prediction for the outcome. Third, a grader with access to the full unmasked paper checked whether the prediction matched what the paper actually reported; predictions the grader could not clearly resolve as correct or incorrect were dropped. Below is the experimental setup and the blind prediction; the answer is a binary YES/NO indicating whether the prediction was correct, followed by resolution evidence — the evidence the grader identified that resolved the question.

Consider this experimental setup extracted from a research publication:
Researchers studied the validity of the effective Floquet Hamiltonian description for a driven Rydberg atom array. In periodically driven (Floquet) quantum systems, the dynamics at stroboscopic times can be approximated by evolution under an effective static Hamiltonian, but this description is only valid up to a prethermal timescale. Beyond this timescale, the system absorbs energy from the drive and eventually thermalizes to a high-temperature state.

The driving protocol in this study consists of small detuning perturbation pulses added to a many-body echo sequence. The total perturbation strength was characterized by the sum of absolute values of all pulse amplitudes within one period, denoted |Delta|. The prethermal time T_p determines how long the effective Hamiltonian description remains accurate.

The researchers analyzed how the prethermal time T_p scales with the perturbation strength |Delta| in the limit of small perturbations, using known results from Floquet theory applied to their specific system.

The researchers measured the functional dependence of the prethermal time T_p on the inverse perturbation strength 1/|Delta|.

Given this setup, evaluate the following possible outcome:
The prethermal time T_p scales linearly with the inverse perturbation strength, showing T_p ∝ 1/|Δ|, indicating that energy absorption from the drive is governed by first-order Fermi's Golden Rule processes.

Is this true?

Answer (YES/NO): NO